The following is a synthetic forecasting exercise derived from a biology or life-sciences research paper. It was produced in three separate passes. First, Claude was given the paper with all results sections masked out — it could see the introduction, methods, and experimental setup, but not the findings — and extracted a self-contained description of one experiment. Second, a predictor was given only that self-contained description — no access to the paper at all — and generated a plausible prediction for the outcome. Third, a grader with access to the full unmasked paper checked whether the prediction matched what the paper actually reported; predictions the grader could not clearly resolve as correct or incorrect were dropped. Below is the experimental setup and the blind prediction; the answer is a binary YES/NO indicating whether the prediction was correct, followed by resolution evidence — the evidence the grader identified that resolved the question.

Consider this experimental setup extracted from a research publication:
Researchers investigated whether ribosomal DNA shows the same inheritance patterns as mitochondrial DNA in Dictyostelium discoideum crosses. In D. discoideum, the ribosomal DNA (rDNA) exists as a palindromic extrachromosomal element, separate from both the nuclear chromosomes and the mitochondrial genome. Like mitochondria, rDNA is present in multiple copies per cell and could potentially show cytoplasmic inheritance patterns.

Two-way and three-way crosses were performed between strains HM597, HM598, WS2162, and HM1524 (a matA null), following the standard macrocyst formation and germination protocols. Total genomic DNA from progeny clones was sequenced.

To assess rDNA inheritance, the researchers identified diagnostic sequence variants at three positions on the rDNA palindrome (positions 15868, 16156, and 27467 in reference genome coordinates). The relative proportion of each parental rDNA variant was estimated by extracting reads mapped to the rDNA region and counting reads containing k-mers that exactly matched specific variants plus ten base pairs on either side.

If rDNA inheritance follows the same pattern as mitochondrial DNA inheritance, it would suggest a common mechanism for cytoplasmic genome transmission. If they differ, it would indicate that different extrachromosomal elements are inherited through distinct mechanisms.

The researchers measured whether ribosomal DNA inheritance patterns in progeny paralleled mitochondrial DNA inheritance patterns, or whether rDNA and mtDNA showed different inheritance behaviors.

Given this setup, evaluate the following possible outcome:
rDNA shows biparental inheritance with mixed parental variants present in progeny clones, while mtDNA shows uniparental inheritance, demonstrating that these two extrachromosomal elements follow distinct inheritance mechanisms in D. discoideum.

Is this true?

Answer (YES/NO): NO